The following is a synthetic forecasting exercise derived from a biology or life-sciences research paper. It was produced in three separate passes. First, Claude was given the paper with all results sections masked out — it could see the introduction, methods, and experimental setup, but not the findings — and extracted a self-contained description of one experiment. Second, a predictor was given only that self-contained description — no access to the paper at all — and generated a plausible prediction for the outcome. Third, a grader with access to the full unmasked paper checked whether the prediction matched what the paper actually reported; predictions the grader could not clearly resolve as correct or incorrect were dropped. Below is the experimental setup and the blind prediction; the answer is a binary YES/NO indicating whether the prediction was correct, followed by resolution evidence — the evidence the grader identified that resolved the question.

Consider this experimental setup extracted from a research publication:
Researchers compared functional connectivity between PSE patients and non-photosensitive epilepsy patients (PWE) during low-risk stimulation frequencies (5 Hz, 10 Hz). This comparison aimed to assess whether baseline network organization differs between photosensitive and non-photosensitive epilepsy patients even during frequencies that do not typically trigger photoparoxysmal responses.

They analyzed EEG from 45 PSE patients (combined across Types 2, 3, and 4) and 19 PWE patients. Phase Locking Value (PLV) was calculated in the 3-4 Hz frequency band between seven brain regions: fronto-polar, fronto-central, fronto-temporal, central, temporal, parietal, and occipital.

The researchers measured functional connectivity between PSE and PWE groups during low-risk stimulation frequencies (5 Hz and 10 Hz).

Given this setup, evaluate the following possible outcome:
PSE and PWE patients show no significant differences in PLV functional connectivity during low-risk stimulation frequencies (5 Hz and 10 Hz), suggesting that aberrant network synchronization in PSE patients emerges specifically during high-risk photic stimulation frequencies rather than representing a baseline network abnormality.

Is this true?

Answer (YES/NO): NO